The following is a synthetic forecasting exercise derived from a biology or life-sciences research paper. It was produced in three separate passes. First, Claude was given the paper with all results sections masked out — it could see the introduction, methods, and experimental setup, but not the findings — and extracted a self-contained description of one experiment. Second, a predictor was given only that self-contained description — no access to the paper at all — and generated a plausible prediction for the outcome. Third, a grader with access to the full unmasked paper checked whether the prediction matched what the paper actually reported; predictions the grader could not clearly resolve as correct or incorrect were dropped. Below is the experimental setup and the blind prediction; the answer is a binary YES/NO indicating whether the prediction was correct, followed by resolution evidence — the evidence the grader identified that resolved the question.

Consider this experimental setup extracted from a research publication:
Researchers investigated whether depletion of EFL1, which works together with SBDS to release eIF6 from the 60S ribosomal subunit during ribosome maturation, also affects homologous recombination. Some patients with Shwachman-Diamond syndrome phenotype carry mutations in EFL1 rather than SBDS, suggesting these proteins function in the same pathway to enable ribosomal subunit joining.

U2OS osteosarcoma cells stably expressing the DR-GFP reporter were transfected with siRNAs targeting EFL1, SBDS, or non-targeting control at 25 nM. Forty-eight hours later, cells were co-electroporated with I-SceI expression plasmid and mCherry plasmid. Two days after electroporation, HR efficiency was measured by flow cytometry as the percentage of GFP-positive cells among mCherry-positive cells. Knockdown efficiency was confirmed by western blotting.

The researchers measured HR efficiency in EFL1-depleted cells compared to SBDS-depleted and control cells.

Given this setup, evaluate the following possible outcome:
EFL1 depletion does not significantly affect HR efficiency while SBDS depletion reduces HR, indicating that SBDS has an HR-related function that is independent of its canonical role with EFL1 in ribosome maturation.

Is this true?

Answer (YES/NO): YES